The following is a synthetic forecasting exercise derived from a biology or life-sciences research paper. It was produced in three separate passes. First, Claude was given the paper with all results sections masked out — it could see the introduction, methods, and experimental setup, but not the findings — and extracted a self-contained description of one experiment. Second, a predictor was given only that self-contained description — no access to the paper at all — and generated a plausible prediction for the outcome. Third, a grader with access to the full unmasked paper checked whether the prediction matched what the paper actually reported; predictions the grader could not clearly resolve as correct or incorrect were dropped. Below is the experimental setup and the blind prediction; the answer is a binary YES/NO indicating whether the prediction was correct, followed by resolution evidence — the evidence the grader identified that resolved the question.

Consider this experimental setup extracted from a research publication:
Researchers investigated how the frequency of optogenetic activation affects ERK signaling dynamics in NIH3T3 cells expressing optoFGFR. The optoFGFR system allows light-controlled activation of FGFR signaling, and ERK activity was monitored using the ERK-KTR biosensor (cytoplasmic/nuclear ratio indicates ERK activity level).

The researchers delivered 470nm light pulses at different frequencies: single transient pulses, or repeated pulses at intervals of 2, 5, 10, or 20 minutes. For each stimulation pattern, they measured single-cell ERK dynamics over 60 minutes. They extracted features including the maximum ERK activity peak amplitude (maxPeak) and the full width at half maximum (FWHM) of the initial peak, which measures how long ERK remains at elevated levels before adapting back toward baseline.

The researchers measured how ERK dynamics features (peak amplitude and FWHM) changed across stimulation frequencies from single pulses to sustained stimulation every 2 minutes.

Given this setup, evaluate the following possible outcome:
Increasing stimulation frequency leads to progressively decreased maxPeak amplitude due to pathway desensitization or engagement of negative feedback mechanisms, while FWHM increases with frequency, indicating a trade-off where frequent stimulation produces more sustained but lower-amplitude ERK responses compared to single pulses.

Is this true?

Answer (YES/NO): NO